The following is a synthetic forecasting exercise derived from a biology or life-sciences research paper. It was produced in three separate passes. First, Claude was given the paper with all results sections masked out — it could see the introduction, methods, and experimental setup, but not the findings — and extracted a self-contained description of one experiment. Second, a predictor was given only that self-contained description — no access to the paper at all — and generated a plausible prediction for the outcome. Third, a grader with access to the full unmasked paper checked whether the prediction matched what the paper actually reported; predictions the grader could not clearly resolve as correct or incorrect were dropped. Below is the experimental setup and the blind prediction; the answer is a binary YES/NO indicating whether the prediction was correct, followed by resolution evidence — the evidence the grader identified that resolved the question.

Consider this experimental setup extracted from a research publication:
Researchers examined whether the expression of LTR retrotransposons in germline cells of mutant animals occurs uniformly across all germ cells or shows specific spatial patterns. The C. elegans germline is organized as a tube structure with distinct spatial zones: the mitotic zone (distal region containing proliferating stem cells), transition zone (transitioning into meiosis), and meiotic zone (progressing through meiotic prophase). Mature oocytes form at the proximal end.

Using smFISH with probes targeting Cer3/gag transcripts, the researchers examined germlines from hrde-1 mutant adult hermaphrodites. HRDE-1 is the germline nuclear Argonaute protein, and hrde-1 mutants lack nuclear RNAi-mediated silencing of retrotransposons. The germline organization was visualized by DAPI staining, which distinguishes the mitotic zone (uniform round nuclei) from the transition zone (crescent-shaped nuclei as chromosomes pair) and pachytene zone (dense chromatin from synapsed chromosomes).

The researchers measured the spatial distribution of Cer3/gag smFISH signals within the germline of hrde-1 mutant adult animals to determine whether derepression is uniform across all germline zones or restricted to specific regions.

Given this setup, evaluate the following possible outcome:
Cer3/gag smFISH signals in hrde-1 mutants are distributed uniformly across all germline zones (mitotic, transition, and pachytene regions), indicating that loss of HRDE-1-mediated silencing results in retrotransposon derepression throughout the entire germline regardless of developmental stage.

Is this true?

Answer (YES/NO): NO